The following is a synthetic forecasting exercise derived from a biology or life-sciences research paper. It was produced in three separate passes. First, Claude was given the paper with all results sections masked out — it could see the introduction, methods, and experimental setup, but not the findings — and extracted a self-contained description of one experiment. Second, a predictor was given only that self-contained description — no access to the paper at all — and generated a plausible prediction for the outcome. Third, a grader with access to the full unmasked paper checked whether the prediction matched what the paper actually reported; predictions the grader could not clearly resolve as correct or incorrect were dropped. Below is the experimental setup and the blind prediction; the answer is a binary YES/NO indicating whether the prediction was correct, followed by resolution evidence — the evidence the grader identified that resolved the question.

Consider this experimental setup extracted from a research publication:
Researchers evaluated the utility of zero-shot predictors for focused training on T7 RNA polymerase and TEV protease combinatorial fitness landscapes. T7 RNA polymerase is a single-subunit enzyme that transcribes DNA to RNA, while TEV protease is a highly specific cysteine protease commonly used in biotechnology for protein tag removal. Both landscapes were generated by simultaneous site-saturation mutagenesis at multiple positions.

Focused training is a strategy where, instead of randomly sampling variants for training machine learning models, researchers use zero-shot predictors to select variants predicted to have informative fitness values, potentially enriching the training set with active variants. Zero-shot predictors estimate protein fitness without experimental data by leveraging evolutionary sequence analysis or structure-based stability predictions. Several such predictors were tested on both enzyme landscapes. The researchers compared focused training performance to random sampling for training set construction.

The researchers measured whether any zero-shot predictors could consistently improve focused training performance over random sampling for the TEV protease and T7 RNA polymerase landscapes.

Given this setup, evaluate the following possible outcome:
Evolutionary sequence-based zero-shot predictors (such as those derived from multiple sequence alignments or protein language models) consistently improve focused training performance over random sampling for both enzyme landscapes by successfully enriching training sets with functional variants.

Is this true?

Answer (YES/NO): NO